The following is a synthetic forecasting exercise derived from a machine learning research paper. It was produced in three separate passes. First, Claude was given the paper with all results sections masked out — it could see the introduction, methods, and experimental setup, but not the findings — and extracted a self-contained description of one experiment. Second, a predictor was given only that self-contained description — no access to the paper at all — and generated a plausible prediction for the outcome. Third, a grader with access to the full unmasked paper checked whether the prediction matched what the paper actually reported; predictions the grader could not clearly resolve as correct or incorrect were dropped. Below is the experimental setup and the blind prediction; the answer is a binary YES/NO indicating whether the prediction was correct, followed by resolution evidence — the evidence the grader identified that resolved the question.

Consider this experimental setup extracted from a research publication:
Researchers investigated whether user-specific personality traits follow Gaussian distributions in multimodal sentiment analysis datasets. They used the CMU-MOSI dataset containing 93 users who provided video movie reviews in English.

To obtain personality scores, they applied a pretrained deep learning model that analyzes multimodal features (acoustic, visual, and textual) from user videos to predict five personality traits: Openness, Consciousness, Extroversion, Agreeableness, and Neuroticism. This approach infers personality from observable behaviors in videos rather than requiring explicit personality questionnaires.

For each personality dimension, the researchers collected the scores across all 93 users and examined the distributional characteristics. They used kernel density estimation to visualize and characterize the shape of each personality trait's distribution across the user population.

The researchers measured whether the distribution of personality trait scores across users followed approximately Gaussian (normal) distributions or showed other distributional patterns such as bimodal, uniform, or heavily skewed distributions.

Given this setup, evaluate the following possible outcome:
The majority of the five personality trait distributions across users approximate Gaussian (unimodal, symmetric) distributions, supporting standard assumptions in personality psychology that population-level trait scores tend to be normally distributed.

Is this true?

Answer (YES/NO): YES